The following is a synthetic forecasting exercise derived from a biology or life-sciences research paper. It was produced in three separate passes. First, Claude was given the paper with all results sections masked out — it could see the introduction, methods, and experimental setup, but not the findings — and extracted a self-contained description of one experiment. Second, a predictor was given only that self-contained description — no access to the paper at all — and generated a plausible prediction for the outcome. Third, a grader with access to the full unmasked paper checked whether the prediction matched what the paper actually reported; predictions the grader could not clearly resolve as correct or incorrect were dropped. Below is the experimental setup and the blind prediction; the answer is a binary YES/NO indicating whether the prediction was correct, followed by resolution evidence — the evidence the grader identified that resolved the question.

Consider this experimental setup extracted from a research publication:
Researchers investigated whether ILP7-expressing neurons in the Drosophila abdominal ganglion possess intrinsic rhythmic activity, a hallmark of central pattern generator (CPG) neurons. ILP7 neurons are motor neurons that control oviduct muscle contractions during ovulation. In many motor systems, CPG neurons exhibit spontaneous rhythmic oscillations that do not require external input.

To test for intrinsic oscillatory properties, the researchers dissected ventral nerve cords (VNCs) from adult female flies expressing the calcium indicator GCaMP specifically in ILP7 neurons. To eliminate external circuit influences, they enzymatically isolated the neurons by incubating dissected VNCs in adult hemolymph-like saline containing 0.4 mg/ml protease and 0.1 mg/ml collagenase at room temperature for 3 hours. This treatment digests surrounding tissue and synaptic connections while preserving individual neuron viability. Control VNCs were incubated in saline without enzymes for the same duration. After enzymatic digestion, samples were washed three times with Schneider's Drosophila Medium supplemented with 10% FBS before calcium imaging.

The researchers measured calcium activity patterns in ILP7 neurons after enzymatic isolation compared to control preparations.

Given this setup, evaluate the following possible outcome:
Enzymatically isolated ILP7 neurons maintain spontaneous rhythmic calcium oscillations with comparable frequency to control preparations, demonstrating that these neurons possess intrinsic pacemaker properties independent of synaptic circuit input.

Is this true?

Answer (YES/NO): NO